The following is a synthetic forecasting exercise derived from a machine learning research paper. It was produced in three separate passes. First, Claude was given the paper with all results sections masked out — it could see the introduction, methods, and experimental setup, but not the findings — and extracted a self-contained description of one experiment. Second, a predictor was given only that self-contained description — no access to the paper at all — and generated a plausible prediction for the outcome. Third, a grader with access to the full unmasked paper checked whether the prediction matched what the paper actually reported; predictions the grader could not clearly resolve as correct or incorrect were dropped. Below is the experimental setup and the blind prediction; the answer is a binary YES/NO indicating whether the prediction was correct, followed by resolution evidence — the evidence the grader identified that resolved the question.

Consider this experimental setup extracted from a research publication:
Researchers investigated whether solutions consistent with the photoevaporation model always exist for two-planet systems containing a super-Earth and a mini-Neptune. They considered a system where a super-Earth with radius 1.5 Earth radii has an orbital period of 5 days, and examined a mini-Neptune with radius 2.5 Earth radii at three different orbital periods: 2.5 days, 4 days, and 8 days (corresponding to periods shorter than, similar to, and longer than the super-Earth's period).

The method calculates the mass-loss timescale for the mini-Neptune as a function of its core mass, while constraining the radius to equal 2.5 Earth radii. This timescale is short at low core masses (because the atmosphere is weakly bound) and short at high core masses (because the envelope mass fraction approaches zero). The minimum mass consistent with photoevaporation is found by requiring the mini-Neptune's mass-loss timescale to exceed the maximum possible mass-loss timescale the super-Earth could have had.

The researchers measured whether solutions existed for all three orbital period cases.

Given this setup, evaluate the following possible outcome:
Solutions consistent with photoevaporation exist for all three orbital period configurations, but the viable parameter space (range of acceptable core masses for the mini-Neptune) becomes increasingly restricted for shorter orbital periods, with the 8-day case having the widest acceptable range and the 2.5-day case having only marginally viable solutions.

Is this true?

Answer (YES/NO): NO